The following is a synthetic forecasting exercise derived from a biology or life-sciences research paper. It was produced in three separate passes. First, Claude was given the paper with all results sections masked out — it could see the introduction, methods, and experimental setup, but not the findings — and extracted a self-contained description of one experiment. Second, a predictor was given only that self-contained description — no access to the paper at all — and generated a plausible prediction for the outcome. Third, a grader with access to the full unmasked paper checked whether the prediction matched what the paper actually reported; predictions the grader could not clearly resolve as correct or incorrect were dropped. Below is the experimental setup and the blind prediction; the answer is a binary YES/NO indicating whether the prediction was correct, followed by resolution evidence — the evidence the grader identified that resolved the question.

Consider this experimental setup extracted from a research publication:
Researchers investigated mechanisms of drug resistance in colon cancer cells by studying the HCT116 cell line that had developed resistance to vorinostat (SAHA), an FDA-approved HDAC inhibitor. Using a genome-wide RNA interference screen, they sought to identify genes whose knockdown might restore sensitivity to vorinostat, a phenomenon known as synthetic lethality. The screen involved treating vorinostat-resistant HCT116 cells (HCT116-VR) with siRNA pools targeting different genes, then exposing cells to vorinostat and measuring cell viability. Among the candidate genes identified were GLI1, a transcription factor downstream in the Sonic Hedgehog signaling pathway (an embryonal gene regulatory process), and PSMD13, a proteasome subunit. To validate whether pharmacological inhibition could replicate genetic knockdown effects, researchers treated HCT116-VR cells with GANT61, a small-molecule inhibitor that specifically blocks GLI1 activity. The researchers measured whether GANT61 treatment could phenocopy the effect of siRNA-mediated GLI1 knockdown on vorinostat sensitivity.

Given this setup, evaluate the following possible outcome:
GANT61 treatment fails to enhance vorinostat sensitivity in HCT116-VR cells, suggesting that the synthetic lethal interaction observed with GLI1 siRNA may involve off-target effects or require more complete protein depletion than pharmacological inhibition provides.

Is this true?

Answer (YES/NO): NO